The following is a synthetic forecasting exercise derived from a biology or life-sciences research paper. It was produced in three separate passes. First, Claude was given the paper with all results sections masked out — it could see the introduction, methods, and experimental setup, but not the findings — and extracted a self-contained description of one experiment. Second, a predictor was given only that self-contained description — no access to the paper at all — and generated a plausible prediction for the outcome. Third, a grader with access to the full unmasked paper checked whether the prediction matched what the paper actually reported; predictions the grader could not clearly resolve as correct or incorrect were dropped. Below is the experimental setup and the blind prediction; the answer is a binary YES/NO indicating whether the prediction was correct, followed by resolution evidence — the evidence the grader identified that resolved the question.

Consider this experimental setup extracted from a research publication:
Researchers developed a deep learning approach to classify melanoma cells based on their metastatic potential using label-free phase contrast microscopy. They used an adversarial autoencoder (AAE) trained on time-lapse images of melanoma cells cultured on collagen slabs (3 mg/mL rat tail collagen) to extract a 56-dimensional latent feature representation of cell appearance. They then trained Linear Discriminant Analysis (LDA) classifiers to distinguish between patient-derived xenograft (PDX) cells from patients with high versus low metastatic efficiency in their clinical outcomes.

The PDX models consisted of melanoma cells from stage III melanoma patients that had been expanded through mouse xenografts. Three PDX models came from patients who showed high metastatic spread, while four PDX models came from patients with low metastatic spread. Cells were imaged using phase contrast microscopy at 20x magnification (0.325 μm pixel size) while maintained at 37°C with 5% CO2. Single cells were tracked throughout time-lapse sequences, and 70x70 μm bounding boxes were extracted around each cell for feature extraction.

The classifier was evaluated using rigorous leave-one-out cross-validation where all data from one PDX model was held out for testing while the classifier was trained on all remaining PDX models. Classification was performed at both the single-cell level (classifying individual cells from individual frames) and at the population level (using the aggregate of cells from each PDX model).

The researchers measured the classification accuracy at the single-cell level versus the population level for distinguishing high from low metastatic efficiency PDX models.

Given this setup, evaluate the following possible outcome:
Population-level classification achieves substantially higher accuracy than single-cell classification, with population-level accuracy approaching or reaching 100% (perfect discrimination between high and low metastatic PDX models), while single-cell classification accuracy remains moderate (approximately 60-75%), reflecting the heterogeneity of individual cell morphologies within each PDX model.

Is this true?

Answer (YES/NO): YES